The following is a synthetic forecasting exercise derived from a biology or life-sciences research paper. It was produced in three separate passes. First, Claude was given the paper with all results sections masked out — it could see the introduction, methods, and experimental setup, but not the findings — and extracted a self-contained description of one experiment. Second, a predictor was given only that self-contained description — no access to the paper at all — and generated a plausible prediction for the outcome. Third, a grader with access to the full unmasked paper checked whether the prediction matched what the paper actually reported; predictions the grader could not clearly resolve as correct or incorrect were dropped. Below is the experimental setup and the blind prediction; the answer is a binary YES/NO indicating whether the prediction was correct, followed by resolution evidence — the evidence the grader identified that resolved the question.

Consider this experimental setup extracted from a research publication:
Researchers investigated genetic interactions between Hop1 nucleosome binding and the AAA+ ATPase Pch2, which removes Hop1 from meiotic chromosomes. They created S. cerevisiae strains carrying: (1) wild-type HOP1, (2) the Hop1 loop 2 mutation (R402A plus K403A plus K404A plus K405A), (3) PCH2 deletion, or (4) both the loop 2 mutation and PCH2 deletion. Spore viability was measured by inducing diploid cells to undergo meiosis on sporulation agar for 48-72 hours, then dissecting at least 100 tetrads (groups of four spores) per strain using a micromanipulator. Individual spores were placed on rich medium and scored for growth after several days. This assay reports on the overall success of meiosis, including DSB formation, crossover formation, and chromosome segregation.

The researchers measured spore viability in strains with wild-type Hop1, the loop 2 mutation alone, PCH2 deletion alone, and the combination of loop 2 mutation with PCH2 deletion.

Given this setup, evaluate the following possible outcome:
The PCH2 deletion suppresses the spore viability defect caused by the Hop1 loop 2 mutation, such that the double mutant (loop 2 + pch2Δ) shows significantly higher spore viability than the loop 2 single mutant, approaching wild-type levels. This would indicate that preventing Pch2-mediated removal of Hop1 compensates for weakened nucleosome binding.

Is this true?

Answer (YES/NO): NO